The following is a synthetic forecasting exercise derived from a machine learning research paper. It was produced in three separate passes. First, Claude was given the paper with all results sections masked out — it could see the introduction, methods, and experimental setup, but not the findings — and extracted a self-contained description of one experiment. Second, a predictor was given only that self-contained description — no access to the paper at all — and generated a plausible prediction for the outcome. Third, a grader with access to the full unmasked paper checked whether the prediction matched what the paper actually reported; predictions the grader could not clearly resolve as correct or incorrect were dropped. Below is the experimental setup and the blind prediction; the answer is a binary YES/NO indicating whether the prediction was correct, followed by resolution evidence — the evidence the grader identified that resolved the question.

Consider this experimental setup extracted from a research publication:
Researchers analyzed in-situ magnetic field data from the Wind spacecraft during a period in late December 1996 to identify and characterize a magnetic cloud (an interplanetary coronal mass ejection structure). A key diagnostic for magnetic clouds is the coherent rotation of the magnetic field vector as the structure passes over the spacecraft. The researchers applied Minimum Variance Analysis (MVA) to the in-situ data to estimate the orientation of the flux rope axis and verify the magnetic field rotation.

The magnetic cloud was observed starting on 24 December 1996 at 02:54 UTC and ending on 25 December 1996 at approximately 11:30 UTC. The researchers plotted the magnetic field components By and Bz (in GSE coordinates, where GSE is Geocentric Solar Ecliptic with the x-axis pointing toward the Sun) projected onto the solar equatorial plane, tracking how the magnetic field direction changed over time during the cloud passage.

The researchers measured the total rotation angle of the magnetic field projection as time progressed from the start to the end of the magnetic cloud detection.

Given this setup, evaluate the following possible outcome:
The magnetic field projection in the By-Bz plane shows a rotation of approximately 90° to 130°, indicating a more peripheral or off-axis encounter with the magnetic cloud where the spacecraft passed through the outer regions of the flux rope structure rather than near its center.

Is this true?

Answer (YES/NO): NO